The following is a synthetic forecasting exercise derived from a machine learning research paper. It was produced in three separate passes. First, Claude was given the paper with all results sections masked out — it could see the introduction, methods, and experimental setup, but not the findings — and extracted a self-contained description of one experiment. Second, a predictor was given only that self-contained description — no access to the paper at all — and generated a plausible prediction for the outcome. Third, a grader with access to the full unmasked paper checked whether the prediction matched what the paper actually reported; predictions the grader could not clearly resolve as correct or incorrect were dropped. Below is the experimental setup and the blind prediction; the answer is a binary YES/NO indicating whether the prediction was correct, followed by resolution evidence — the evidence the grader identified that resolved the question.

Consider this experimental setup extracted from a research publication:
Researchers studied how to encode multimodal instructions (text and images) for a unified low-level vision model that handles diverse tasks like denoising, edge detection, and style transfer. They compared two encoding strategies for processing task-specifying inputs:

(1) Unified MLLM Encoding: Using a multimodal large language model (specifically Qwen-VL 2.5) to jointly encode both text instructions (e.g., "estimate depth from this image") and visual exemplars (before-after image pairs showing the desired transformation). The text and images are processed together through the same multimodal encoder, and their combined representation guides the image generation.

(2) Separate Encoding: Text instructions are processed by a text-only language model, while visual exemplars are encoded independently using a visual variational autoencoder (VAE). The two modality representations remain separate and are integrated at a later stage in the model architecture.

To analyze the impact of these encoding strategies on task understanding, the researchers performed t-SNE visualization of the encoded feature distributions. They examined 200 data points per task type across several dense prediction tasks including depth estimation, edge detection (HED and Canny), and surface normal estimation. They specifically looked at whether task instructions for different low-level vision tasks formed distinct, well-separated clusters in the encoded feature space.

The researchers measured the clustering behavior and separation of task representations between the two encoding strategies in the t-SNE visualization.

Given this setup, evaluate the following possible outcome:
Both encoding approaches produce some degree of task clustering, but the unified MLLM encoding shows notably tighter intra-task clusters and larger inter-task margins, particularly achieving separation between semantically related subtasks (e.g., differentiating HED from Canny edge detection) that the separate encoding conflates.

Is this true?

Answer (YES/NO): NO